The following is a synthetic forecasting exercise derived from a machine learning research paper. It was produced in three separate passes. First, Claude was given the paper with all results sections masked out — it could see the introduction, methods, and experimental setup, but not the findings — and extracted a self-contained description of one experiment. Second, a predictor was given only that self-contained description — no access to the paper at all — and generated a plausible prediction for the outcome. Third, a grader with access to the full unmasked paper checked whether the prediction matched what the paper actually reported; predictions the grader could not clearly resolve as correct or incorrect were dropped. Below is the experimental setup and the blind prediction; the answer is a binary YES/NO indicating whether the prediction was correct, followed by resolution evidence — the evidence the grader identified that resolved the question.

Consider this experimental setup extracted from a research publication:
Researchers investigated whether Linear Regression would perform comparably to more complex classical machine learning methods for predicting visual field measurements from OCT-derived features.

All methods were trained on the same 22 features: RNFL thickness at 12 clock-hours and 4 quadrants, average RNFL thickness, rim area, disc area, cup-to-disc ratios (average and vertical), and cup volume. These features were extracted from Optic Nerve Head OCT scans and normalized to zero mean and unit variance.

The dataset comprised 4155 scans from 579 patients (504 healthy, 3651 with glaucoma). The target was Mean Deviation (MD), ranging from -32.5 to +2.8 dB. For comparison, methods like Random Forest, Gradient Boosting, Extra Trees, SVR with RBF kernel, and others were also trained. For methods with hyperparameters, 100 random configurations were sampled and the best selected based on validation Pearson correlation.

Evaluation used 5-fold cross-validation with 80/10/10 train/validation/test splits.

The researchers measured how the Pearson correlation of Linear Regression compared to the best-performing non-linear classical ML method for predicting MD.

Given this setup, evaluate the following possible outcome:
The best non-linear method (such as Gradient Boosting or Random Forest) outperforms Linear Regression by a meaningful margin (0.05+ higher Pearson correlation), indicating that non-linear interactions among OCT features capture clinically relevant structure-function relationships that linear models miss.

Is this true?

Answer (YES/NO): YES